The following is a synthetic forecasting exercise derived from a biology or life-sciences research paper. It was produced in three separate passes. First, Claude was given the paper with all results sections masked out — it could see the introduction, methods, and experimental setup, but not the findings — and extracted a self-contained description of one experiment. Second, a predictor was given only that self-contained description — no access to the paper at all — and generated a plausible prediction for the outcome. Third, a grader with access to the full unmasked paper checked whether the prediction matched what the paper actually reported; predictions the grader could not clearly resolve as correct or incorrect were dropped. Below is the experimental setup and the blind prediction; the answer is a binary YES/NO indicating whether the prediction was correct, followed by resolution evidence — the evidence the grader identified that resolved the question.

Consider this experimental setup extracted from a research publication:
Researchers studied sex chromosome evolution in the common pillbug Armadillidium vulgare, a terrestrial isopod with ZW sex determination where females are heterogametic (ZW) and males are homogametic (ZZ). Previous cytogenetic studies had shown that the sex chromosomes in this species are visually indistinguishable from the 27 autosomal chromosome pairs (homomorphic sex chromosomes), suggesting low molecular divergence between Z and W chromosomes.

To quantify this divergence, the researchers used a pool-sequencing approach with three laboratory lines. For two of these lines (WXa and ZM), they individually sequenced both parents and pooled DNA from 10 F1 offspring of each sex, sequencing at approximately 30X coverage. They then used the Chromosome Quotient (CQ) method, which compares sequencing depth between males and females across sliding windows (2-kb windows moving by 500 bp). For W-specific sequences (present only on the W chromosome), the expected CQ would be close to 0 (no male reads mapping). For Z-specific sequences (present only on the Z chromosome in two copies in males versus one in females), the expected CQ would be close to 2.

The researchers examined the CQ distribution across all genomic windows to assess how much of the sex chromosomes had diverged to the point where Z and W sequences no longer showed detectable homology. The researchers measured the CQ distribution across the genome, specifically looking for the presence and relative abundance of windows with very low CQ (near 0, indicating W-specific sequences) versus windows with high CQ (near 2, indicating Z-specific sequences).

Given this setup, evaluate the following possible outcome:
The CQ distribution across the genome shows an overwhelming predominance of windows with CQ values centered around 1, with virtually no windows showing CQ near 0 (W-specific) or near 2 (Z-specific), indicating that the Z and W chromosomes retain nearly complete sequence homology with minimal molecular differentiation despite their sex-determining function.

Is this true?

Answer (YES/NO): YES